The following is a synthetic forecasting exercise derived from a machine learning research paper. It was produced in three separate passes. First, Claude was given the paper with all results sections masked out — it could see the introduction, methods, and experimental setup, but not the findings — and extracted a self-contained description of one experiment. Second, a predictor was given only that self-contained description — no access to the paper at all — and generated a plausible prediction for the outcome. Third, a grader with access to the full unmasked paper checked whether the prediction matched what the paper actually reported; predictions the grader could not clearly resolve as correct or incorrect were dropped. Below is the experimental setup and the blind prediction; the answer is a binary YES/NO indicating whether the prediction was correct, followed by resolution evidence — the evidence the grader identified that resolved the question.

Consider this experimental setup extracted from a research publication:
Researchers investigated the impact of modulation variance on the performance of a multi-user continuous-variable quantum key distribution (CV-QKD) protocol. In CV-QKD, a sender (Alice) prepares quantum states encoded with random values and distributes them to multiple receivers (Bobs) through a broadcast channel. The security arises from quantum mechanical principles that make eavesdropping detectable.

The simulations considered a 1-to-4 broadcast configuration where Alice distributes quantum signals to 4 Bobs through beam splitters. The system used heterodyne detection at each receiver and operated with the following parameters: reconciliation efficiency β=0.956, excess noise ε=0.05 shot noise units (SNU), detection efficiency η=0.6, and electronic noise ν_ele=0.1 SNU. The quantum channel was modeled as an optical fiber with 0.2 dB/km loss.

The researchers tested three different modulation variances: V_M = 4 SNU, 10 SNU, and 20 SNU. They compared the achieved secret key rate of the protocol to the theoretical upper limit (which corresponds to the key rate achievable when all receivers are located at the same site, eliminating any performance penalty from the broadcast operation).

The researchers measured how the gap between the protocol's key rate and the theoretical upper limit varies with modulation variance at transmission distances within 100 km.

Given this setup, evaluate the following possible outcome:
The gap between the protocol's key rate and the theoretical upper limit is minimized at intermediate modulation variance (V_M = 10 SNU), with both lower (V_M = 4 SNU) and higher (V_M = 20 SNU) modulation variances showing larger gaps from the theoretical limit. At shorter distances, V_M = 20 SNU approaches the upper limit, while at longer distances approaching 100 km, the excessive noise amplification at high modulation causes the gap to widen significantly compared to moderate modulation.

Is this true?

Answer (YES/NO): NO